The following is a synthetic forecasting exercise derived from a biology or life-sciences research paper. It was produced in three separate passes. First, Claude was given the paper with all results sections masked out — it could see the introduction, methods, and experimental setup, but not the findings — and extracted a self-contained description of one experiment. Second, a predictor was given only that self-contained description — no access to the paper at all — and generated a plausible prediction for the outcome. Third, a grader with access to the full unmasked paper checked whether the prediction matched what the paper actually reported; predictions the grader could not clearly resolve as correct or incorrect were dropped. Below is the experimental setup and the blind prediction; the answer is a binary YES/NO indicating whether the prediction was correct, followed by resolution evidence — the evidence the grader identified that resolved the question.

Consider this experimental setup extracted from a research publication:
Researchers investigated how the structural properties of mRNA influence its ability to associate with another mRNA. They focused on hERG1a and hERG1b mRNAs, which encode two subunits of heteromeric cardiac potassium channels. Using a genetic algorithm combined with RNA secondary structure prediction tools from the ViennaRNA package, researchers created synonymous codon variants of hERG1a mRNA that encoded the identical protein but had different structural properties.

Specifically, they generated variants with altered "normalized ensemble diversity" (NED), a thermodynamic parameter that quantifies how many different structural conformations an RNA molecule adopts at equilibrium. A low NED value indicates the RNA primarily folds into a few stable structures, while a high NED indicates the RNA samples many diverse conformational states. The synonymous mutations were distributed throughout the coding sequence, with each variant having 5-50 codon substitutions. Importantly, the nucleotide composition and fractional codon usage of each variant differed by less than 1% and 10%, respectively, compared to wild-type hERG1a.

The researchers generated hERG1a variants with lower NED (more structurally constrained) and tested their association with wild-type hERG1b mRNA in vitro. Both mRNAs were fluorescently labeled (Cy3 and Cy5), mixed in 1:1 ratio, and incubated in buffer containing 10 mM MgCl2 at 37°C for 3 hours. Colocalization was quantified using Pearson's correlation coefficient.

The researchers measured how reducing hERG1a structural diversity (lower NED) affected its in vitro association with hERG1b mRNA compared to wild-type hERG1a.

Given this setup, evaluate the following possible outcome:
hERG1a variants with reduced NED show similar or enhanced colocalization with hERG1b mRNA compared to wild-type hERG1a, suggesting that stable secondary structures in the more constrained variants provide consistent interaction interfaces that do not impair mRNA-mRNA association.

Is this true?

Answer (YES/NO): NO